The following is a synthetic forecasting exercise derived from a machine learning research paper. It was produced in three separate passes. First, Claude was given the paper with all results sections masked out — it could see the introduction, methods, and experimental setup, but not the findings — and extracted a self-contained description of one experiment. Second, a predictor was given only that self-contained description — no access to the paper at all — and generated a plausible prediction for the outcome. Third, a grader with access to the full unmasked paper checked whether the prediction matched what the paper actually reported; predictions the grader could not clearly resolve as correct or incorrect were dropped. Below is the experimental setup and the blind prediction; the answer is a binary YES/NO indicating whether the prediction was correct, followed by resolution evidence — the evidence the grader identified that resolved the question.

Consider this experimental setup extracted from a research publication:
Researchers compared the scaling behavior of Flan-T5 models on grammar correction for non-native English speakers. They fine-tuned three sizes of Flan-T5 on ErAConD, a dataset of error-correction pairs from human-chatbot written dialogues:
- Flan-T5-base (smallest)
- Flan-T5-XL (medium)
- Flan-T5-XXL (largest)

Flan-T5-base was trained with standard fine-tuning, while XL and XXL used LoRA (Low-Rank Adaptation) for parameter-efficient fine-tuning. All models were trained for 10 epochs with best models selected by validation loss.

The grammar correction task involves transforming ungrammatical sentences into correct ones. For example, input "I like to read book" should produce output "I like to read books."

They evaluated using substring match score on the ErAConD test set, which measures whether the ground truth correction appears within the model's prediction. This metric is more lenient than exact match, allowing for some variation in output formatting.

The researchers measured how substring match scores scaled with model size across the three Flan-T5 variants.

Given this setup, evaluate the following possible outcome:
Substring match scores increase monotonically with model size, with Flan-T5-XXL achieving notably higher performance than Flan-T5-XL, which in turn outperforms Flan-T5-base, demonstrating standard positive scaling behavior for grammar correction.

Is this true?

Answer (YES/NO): NO